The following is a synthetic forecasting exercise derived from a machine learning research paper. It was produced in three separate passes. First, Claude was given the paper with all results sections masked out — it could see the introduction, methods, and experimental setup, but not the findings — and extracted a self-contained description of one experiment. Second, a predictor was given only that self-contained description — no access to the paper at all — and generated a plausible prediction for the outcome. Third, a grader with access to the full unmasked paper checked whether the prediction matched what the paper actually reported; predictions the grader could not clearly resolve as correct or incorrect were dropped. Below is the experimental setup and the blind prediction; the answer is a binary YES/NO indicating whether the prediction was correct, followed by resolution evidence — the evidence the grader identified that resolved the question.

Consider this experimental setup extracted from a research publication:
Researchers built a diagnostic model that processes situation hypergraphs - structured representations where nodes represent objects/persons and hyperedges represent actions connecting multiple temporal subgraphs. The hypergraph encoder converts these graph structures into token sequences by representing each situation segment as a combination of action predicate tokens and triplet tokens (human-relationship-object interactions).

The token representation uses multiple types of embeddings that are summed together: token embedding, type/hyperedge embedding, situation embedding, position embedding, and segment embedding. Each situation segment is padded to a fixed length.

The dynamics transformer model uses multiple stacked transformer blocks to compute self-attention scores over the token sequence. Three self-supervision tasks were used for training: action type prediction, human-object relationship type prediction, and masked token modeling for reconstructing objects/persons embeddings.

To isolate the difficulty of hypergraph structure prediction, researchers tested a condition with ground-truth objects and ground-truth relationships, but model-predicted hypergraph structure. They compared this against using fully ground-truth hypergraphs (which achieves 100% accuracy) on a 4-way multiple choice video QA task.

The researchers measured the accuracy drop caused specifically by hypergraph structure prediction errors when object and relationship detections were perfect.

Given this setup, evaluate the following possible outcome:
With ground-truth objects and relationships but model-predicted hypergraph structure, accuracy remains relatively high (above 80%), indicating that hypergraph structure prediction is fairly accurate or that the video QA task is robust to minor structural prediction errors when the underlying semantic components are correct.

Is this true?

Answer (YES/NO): NO